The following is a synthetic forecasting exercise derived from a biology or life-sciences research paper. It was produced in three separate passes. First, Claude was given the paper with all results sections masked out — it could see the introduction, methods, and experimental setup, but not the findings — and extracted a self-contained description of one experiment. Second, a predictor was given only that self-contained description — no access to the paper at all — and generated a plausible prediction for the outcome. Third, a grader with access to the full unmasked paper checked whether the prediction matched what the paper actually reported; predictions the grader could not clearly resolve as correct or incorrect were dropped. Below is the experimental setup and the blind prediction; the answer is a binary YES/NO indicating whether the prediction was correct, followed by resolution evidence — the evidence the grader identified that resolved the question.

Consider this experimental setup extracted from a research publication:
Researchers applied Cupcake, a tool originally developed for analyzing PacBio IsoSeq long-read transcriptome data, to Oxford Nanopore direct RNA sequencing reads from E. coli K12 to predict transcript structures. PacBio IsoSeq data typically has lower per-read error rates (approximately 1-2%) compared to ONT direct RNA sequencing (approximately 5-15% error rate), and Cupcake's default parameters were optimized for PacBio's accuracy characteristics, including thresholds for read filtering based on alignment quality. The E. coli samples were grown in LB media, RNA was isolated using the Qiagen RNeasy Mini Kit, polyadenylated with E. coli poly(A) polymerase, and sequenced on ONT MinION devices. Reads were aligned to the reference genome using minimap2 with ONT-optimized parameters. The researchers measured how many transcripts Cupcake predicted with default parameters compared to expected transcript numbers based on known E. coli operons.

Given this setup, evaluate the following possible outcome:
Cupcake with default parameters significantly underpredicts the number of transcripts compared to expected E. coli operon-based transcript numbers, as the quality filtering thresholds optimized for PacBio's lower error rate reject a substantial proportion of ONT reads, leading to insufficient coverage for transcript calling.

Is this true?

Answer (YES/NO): YES